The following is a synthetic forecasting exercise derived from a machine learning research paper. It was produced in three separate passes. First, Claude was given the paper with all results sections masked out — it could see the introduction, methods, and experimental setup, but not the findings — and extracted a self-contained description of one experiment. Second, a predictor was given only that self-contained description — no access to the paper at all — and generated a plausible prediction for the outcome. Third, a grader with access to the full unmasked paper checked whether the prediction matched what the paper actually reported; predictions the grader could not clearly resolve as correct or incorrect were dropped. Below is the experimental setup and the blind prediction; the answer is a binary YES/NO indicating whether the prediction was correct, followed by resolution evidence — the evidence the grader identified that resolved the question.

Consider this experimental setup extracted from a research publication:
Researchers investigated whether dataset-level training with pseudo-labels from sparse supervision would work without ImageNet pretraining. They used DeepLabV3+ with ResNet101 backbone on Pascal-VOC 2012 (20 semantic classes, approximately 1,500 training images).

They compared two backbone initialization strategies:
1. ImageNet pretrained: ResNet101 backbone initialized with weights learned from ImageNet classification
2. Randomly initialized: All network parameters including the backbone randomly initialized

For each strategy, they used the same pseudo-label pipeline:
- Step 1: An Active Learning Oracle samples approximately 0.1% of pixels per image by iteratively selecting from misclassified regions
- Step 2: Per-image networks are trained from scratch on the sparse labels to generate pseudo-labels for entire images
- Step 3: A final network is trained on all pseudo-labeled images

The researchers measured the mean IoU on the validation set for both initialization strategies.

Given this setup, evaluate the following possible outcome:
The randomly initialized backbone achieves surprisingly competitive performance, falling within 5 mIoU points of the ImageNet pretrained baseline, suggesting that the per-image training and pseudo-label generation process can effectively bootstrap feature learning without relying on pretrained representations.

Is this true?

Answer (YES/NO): NO